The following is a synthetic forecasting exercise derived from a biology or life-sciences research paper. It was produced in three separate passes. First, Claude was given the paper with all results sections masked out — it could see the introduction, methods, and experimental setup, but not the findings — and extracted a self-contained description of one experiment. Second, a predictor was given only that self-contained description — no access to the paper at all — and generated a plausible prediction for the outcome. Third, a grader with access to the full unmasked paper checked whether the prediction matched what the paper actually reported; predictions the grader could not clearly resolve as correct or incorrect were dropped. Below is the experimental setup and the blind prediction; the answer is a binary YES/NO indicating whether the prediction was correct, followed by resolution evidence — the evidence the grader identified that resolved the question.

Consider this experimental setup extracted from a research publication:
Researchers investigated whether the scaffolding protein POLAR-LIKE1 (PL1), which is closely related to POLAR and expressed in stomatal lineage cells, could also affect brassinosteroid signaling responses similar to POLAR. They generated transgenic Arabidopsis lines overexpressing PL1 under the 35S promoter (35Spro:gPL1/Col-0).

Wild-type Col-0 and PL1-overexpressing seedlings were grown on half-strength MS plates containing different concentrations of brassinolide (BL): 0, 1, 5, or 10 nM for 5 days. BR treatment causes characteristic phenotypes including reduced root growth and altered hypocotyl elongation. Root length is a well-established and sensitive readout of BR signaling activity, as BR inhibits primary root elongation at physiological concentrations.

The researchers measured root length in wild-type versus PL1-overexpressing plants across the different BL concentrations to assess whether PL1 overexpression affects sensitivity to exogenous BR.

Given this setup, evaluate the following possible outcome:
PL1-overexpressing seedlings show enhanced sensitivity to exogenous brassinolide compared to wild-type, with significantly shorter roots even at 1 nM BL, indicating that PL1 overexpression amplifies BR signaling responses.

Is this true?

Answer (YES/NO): NO